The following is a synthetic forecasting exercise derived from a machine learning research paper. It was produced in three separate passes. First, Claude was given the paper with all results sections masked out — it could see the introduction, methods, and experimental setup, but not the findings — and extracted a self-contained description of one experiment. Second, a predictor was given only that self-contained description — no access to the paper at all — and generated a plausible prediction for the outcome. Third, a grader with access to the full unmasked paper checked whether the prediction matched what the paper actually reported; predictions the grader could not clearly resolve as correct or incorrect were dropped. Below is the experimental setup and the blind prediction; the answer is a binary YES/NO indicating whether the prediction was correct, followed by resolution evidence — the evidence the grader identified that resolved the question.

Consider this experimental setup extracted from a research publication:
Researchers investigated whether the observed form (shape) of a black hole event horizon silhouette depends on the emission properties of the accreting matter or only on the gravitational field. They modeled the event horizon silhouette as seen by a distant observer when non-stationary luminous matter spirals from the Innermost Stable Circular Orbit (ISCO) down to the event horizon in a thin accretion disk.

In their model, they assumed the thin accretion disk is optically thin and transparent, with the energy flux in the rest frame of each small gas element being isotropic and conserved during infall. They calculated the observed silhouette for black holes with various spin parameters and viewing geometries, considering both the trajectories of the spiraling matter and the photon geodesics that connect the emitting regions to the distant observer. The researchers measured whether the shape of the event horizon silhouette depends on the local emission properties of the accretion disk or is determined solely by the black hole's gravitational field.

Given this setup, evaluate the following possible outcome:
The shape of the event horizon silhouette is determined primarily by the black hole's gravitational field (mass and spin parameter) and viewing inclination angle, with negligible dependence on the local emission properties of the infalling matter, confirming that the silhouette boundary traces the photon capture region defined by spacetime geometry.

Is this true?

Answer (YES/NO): NO